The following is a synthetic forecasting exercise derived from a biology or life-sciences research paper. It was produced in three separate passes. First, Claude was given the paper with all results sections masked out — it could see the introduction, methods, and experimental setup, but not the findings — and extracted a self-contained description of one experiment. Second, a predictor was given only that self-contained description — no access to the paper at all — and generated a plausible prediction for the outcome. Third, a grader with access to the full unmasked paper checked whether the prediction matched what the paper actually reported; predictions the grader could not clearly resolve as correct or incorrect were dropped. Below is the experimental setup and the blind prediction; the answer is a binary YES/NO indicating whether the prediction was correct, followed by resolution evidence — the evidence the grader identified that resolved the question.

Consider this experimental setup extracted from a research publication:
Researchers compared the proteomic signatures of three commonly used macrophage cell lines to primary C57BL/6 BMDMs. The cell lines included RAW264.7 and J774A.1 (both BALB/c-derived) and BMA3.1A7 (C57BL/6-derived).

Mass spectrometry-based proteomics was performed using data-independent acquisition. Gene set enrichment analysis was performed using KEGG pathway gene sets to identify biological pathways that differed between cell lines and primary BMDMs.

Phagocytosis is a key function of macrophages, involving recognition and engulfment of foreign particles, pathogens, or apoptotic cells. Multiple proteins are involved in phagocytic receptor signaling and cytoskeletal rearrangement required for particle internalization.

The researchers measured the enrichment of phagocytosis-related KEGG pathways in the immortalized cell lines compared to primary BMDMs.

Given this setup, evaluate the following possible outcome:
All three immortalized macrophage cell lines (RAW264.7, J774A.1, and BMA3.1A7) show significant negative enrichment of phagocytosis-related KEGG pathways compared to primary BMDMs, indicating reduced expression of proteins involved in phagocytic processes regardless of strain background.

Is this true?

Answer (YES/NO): YES